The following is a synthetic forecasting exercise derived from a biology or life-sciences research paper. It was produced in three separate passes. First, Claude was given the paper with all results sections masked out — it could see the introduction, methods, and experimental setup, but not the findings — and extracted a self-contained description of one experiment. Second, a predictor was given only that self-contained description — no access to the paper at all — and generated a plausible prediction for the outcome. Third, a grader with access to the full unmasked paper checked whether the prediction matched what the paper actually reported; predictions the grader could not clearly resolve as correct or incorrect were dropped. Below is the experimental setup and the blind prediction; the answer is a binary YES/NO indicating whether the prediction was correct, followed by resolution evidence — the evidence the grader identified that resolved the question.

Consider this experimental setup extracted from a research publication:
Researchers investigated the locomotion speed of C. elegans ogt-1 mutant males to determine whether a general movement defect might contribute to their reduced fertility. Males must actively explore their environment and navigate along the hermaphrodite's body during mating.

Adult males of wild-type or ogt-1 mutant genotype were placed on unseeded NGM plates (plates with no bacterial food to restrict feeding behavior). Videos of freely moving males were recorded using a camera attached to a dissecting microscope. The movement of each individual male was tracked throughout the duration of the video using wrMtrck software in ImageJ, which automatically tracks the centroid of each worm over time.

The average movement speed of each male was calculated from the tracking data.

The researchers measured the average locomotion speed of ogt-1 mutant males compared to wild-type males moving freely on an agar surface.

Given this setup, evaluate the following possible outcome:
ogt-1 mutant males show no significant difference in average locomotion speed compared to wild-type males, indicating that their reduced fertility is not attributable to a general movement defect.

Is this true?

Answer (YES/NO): YES